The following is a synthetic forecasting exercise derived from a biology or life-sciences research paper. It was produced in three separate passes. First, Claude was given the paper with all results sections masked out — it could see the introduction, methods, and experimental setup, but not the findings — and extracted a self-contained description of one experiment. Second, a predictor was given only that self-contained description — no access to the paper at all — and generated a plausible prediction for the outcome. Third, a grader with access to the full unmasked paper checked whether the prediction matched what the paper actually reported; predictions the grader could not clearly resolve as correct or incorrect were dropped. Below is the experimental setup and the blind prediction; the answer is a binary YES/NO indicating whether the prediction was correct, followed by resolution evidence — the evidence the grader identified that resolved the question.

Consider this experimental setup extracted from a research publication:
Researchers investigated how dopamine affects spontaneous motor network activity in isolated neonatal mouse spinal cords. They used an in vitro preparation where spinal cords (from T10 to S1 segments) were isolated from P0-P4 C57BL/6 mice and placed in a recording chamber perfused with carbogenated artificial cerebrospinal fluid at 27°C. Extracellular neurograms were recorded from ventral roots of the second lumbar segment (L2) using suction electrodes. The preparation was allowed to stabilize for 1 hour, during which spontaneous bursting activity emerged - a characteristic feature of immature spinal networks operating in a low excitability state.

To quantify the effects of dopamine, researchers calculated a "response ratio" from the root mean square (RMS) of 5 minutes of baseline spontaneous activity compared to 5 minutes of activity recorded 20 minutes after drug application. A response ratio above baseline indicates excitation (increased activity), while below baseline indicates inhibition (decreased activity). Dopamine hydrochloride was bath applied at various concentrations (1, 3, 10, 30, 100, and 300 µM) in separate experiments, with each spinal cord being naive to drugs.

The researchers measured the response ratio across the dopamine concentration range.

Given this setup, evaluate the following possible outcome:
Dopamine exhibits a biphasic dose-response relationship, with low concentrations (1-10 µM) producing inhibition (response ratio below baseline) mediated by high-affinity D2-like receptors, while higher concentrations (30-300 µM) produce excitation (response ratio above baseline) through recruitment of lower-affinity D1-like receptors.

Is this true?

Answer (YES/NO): NO